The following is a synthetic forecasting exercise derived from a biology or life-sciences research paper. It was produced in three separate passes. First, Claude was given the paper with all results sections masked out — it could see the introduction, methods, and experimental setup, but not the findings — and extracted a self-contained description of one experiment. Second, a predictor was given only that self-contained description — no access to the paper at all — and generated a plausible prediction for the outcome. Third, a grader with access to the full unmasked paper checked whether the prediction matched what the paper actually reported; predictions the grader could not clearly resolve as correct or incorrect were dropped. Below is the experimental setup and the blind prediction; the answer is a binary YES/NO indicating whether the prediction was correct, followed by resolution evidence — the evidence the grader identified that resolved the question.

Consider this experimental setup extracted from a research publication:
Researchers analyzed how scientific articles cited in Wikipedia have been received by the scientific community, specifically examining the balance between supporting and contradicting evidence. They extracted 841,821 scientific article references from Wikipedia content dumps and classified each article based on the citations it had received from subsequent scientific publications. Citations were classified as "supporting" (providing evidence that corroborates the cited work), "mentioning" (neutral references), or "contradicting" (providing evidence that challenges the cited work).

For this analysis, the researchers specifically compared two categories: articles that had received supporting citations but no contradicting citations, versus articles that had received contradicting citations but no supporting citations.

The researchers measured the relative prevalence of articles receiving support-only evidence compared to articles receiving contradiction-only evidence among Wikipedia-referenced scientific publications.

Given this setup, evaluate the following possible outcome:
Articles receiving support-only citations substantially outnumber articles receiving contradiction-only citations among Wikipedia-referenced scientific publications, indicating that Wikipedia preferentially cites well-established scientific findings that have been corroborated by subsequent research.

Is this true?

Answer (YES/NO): YES